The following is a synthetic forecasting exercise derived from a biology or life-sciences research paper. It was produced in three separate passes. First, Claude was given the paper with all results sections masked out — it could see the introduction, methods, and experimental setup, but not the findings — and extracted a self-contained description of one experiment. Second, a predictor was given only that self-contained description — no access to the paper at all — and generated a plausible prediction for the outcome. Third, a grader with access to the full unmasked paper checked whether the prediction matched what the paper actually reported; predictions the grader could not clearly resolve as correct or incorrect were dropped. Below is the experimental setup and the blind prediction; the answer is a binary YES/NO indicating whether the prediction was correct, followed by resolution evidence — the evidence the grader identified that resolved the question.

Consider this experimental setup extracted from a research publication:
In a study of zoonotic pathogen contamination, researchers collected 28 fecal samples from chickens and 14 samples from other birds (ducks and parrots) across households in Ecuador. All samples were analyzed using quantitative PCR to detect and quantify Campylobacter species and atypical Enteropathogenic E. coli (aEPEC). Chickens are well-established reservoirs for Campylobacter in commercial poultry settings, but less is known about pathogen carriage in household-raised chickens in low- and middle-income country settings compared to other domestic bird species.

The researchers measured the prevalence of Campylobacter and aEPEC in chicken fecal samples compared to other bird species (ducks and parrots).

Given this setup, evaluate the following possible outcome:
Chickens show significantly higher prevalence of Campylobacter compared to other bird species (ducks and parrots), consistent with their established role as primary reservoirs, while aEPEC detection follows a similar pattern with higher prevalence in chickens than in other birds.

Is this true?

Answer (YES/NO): NO